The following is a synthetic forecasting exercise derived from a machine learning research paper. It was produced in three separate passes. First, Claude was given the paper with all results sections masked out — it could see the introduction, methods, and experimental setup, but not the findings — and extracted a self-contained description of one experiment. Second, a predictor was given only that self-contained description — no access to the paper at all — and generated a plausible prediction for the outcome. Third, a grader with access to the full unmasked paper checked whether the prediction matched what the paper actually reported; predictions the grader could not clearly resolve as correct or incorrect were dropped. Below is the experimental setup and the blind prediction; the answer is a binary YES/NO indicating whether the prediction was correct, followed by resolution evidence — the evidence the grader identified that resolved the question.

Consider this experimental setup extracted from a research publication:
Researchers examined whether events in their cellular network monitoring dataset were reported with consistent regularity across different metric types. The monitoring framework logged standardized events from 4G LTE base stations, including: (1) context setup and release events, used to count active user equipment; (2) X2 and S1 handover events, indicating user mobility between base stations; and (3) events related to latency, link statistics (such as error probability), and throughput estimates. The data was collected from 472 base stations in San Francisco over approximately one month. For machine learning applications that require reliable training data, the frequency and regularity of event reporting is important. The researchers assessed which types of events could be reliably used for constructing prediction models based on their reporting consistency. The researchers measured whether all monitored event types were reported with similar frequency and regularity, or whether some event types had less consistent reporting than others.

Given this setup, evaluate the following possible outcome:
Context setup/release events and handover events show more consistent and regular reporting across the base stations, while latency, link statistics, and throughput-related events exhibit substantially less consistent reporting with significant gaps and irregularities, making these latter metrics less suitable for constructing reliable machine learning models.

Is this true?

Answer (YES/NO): YES